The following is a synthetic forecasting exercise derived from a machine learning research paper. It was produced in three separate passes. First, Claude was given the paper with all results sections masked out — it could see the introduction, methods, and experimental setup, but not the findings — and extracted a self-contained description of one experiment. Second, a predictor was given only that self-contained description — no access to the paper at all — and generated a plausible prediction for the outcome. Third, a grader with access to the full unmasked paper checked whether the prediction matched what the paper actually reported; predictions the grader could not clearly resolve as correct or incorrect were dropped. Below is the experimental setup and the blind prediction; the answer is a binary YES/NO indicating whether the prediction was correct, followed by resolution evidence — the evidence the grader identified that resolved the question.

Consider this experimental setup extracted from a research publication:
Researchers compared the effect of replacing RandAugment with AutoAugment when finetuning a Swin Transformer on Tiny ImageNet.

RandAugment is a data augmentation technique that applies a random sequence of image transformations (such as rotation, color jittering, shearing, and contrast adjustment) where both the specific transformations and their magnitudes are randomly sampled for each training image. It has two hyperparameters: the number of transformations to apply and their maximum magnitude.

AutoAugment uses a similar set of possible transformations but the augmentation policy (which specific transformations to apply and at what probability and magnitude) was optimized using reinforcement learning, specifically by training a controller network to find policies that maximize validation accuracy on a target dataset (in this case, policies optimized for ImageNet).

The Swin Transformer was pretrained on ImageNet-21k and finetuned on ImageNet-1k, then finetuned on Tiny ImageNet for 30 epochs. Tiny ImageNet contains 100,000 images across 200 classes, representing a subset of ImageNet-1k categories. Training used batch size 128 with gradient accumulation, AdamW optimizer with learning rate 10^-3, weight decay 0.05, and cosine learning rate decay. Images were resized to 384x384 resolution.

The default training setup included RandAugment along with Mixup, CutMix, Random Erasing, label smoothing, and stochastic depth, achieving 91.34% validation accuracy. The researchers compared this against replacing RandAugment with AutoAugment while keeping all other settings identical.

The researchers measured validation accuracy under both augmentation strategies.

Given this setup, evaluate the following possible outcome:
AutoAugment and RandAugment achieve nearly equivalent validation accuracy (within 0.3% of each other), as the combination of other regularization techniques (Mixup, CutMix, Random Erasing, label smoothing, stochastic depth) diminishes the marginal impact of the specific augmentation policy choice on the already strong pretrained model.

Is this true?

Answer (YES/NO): YES